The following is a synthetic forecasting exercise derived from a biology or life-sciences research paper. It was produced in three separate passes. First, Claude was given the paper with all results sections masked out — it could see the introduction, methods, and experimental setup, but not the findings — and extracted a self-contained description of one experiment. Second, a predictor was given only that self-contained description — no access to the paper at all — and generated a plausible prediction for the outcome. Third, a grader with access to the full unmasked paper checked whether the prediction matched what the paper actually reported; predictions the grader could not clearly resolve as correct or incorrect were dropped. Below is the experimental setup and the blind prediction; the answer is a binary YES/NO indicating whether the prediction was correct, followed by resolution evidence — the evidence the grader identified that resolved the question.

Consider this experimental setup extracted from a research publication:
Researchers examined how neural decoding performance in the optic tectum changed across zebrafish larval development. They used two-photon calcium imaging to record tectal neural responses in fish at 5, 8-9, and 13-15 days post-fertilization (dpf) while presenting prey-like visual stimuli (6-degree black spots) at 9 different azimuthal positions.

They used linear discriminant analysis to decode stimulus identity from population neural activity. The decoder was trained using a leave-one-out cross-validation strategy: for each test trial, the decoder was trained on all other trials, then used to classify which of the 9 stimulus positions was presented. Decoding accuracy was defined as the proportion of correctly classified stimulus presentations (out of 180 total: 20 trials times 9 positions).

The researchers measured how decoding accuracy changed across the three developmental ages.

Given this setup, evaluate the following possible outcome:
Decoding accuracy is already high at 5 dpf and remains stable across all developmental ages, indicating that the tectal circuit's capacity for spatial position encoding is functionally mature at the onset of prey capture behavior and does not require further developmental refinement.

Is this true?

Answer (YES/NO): NO